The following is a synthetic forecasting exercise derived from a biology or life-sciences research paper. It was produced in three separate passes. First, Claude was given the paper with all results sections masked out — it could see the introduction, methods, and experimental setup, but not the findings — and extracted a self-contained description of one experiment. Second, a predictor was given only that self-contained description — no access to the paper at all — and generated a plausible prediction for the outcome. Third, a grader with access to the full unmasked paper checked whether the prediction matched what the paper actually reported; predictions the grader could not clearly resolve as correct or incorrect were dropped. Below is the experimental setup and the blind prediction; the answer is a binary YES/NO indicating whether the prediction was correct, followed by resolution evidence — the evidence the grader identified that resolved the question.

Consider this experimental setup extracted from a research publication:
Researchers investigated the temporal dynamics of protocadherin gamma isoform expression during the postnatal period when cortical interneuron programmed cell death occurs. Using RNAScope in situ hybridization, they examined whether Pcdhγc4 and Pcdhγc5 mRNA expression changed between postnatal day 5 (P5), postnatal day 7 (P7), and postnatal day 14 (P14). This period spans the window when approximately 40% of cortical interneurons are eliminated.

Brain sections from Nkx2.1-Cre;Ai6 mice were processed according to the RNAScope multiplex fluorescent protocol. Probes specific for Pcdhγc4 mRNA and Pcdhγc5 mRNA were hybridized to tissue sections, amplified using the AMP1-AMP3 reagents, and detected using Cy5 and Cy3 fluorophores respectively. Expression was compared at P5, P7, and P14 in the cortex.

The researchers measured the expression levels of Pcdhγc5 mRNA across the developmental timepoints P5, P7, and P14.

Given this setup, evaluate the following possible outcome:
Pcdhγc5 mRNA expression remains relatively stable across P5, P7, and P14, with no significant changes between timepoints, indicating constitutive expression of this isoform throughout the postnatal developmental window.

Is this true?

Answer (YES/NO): NO